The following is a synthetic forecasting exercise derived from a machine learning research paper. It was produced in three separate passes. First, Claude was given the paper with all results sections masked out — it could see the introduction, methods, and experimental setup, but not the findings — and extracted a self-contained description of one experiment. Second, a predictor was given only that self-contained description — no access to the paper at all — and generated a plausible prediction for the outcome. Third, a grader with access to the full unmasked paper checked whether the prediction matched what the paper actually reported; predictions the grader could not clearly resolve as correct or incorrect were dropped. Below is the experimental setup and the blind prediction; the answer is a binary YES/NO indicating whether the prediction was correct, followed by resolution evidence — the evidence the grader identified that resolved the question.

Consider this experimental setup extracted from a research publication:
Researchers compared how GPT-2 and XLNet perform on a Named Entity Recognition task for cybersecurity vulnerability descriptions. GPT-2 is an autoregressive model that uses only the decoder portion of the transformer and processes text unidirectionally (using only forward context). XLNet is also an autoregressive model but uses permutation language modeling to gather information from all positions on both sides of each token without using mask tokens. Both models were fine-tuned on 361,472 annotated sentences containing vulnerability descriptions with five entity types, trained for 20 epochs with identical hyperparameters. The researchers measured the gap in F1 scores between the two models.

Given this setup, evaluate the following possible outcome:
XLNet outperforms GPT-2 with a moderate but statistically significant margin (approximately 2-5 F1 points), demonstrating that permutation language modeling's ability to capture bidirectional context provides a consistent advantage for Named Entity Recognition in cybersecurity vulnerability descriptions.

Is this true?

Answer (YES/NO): NO